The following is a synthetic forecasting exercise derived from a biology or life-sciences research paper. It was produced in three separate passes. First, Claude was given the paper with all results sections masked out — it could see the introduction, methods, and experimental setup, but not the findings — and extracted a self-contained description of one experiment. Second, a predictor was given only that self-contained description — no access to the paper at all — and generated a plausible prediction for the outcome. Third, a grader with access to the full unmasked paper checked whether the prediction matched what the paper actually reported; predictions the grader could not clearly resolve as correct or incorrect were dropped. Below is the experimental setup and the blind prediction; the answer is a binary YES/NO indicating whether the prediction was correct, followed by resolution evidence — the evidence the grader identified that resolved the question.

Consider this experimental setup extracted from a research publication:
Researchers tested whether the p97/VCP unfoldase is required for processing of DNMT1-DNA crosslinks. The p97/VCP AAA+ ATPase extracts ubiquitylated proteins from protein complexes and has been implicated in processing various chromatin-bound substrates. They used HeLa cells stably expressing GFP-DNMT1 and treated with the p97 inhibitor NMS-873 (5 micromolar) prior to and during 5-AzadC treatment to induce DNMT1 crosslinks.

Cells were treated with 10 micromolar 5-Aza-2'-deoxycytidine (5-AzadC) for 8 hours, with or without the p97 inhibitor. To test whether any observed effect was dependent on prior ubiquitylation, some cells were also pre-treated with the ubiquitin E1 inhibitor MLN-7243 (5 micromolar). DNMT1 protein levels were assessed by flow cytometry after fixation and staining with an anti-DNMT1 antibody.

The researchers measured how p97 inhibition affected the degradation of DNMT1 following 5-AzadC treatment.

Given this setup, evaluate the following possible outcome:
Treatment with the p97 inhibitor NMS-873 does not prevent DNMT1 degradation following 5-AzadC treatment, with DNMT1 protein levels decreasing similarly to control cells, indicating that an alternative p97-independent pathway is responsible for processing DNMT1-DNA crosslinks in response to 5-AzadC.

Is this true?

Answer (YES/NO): NO